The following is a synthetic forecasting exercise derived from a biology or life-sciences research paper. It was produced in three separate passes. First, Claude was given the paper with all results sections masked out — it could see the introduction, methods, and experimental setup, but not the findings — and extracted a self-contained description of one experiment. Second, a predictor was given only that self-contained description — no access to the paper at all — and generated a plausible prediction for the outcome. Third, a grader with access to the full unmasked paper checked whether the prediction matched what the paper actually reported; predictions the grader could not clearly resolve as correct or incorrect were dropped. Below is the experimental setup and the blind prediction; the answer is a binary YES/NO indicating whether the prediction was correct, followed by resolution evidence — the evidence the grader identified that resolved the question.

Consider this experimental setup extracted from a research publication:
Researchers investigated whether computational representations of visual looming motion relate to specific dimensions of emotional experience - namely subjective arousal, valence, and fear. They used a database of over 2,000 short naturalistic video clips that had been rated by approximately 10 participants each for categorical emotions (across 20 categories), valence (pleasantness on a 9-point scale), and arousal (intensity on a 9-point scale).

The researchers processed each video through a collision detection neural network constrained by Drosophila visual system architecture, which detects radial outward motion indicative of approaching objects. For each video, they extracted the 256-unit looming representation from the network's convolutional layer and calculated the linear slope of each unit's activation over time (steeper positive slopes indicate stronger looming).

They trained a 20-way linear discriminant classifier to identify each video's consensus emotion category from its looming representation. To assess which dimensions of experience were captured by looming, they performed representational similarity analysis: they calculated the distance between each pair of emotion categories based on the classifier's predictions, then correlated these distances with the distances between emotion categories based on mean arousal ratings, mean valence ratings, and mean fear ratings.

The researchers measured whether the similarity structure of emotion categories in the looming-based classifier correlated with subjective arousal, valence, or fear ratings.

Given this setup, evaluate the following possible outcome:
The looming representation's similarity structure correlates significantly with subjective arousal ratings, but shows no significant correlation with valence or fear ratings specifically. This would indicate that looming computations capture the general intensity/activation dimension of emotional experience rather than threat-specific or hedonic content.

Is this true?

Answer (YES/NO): YES